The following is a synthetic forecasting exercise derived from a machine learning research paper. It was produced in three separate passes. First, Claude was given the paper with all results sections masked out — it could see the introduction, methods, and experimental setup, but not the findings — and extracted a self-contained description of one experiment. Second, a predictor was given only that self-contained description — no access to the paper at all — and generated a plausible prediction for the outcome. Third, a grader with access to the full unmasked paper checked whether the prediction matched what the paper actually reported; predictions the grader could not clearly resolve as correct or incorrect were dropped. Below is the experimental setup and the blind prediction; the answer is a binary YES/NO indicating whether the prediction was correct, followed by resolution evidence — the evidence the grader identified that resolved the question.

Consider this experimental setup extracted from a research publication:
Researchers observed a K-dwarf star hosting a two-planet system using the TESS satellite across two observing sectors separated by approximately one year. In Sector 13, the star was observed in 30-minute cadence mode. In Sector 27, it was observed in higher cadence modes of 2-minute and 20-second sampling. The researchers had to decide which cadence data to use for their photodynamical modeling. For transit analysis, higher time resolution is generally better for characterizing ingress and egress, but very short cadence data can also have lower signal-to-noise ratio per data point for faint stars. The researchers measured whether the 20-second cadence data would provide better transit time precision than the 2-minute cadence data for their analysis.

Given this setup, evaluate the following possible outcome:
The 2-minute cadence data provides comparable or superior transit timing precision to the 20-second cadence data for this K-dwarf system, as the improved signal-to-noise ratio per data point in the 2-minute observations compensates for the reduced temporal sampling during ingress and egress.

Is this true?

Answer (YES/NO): YES